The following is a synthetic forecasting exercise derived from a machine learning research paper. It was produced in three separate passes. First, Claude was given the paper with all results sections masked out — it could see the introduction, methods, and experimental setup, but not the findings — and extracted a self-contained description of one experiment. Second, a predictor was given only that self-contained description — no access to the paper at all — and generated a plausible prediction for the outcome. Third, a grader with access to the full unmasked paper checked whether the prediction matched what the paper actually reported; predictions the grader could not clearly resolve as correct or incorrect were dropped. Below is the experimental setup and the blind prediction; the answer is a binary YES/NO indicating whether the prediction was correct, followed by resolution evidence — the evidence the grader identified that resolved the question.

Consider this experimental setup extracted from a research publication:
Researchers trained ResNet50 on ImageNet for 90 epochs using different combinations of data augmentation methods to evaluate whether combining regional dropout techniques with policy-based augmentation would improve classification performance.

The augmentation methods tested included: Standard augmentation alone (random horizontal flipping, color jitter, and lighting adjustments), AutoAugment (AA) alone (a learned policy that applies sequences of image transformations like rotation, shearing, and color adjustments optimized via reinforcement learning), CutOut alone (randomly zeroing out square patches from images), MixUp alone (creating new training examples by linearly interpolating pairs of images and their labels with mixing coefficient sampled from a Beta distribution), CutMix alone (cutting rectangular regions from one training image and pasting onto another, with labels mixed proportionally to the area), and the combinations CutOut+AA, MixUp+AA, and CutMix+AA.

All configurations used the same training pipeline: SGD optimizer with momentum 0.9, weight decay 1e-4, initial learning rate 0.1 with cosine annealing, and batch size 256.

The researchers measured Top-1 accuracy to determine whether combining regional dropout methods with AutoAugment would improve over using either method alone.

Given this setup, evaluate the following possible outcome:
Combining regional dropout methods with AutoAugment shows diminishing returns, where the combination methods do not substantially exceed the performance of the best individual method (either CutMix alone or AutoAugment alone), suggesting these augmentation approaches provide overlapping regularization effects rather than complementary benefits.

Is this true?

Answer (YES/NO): NO